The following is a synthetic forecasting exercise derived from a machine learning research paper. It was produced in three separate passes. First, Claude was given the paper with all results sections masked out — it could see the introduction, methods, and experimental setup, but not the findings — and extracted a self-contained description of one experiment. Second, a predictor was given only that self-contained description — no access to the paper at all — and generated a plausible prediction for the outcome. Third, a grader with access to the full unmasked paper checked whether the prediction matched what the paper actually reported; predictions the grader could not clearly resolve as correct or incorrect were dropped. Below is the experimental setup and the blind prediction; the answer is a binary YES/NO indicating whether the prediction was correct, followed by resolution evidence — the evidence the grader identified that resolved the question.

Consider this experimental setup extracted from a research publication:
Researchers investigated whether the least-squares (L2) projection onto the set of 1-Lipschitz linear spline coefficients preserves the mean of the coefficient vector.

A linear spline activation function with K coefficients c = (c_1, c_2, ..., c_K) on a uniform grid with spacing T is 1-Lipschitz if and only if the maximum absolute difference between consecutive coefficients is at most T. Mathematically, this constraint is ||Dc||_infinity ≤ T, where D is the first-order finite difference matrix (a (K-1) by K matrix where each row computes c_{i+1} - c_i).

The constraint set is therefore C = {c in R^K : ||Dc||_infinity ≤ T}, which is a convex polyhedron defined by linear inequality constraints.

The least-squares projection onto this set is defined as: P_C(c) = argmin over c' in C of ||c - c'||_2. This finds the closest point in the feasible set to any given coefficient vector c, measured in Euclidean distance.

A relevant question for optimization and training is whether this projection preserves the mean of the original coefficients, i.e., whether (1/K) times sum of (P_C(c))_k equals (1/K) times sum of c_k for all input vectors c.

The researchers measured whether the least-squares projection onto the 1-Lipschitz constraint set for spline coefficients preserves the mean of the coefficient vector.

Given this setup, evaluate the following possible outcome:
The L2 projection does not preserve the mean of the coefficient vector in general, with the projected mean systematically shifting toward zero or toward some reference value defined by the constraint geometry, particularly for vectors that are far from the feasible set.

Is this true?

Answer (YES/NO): NO